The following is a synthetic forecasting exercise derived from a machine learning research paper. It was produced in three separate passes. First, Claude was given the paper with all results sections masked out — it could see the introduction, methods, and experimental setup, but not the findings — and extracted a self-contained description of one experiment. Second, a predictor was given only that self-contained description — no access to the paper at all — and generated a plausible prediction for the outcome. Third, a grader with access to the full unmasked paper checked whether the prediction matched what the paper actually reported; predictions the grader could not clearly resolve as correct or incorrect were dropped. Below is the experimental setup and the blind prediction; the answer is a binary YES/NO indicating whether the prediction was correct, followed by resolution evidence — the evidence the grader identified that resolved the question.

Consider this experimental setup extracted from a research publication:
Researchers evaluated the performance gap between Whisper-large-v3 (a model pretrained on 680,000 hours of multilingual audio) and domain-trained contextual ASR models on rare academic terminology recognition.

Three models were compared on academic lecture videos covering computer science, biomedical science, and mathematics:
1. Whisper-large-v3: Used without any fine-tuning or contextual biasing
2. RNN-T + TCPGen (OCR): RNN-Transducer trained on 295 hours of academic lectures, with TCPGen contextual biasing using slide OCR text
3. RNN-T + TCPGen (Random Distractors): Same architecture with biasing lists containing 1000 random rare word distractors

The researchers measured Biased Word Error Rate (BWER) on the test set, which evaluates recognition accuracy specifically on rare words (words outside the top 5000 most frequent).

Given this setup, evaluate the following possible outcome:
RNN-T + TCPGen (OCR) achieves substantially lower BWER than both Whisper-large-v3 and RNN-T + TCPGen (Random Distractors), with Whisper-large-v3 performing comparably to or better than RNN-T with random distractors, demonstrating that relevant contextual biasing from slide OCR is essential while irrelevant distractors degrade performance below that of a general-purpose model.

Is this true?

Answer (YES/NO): NO